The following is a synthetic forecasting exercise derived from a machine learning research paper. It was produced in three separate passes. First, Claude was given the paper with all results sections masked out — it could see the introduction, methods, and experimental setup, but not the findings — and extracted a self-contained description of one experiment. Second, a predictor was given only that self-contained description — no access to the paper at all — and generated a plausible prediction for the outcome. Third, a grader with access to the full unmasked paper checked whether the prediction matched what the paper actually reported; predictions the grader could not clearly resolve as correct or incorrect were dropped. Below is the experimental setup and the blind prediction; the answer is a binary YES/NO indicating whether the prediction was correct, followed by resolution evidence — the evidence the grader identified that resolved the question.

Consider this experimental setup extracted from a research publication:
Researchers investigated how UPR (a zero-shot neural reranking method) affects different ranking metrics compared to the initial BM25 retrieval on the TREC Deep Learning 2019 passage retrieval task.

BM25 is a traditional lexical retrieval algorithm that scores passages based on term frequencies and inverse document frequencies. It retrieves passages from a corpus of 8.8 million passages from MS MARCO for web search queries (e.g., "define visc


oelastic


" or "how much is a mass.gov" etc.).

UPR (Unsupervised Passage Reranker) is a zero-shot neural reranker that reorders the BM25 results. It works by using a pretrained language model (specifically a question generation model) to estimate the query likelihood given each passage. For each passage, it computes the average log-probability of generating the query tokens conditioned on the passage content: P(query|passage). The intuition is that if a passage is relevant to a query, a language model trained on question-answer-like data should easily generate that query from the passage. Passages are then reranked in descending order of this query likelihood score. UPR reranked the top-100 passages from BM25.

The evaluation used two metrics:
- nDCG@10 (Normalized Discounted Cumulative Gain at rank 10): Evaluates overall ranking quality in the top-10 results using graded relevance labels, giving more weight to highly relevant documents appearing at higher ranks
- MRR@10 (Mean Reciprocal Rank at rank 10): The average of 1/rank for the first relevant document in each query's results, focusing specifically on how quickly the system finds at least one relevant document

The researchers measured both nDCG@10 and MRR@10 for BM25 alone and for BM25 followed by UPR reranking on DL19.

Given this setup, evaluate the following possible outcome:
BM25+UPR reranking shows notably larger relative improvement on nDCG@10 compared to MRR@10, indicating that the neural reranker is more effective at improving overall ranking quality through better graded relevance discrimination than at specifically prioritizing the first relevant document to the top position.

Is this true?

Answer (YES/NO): NO